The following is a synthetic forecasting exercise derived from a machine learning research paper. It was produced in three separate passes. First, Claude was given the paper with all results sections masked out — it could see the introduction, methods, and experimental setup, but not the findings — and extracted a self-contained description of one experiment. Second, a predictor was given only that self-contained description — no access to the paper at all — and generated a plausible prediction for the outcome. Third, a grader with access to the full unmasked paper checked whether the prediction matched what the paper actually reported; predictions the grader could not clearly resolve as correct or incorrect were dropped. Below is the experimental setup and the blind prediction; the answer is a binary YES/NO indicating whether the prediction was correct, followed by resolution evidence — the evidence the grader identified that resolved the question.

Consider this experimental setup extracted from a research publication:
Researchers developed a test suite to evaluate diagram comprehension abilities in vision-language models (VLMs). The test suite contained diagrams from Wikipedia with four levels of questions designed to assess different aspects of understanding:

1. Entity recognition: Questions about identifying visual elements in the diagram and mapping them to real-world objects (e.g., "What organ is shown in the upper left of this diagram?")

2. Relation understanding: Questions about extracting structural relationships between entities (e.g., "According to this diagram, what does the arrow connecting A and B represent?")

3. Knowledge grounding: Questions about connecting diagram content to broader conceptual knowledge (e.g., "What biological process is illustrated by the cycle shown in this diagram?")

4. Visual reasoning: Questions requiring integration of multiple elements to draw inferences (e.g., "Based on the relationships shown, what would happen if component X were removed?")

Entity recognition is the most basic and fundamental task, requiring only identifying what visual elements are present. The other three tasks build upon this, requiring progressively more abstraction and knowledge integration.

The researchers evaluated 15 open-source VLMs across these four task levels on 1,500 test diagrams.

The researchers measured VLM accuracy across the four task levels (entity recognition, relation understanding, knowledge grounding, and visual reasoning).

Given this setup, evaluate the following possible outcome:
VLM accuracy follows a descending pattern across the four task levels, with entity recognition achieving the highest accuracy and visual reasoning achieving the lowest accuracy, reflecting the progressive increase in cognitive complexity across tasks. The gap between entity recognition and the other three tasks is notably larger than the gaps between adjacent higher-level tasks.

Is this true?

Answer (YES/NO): NO